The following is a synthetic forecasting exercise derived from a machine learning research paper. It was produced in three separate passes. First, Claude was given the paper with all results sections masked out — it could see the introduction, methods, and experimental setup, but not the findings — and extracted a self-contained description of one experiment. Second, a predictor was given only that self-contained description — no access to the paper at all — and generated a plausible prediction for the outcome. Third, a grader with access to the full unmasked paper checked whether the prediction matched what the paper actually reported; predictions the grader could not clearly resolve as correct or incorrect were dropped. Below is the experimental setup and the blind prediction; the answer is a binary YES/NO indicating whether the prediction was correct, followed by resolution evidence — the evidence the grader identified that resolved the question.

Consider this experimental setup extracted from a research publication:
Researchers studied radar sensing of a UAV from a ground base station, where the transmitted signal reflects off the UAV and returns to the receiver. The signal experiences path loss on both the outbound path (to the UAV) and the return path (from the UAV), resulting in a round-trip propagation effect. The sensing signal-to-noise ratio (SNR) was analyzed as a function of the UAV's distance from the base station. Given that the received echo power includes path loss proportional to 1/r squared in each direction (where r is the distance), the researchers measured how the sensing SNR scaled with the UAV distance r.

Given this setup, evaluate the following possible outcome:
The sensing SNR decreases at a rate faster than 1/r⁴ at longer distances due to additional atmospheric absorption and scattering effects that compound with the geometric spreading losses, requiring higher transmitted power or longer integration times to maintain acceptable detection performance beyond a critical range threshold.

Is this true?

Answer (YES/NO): NO